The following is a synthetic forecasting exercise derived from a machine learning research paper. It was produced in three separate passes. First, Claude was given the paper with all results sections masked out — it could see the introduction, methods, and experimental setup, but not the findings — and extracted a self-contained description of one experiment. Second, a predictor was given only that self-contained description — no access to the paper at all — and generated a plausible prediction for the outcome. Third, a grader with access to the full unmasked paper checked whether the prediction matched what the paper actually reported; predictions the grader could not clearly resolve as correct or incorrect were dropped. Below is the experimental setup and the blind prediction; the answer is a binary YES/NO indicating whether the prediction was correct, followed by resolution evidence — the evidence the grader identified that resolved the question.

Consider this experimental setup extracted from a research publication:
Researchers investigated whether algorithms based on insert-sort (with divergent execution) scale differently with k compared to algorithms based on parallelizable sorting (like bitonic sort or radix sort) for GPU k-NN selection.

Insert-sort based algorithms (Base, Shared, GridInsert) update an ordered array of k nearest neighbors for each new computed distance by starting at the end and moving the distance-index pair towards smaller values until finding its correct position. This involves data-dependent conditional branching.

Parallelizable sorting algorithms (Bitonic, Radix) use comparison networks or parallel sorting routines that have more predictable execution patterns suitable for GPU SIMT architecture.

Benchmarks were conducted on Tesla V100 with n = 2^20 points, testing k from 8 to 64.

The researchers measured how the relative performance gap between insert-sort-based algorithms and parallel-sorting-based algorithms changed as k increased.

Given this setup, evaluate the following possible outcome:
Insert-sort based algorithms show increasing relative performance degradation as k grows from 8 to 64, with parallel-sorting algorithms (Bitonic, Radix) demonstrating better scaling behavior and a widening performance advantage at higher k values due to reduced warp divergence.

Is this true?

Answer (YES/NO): YES